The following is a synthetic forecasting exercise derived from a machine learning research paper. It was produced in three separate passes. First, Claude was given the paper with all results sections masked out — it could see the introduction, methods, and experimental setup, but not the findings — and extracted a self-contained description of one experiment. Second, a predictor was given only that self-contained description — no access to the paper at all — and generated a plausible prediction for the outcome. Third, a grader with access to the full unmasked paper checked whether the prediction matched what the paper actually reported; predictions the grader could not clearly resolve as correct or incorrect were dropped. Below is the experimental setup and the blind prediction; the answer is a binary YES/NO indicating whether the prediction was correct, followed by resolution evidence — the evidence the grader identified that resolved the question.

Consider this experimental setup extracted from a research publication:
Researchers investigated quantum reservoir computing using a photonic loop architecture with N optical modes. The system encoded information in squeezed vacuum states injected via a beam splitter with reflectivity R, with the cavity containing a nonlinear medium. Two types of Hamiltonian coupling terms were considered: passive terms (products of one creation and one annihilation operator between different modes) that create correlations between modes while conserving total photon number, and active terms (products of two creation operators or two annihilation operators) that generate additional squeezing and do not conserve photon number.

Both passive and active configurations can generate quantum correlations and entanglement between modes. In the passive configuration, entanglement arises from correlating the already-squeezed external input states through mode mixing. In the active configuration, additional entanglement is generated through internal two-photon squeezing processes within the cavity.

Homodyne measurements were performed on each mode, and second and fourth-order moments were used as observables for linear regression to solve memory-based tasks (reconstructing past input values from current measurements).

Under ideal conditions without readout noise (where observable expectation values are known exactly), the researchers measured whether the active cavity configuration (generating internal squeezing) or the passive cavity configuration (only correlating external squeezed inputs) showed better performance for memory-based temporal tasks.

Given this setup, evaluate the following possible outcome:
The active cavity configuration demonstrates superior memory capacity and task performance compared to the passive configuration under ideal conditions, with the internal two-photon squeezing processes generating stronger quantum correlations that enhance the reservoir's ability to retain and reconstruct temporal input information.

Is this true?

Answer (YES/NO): NO